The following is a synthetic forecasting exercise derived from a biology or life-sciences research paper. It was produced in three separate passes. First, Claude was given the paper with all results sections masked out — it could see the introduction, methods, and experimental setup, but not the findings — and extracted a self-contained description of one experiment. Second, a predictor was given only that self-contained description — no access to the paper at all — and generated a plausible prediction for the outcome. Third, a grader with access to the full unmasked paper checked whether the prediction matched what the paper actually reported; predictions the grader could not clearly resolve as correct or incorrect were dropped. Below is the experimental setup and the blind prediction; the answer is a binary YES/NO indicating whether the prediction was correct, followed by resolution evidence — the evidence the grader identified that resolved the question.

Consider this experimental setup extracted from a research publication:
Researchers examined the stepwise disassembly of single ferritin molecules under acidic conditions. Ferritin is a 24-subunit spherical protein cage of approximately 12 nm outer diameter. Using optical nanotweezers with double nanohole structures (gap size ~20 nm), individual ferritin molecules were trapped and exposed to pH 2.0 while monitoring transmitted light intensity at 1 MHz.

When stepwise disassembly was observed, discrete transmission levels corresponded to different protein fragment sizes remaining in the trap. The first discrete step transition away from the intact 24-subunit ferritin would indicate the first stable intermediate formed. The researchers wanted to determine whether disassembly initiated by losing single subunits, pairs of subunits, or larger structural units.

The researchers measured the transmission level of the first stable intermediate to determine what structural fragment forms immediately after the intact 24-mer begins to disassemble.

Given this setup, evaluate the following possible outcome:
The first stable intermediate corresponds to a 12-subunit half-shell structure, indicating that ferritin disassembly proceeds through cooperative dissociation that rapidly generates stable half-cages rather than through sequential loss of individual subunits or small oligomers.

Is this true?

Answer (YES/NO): NO